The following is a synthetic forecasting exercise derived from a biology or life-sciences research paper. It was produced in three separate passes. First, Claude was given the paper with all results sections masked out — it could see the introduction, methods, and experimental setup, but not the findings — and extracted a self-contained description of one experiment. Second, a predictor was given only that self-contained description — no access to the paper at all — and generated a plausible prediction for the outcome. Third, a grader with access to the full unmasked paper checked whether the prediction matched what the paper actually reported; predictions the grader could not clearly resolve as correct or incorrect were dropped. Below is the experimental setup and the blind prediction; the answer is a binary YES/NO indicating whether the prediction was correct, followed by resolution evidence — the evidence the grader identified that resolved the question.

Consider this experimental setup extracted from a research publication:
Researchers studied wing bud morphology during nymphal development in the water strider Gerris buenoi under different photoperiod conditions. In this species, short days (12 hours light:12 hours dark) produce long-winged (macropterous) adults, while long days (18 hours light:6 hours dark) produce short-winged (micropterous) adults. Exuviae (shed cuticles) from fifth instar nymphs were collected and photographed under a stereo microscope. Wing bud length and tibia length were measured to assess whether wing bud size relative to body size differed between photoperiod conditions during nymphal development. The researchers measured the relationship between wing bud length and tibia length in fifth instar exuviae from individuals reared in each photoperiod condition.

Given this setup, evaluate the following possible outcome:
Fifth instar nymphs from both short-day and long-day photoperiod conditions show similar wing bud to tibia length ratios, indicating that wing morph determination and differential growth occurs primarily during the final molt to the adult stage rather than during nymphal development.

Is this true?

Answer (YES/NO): NO